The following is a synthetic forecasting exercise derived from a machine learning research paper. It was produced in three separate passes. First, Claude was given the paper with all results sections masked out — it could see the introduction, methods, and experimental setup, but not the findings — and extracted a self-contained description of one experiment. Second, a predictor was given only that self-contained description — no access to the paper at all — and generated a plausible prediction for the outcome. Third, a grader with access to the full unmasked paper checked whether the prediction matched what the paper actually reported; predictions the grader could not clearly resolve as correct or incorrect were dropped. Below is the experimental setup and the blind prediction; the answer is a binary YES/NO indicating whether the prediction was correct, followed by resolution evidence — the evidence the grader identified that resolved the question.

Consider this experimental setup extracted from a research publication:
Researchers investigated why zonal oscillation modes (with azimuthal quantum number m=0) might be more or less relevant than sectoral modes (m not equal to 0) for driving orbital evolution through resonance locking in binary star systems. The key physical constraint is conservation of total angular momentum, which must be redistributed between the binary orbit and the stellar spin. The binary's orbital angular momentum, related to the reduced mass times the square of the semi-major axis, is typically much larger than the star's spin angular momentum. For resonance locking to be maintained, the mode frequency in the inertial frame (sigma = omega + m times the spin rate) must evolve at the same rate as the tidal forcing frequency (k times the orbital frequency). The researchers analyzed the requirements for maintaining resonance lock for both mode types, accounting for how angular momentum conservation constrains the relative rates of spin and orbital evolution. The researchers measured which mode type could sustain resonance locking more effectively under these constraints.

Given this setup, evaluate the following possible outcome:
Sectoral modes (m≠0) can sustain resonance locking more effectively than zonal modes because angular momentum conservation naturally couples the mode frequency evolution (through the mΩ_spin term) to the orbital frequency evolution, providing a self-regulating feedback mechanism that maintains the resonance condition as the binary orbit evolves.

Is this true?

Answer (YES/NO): NO